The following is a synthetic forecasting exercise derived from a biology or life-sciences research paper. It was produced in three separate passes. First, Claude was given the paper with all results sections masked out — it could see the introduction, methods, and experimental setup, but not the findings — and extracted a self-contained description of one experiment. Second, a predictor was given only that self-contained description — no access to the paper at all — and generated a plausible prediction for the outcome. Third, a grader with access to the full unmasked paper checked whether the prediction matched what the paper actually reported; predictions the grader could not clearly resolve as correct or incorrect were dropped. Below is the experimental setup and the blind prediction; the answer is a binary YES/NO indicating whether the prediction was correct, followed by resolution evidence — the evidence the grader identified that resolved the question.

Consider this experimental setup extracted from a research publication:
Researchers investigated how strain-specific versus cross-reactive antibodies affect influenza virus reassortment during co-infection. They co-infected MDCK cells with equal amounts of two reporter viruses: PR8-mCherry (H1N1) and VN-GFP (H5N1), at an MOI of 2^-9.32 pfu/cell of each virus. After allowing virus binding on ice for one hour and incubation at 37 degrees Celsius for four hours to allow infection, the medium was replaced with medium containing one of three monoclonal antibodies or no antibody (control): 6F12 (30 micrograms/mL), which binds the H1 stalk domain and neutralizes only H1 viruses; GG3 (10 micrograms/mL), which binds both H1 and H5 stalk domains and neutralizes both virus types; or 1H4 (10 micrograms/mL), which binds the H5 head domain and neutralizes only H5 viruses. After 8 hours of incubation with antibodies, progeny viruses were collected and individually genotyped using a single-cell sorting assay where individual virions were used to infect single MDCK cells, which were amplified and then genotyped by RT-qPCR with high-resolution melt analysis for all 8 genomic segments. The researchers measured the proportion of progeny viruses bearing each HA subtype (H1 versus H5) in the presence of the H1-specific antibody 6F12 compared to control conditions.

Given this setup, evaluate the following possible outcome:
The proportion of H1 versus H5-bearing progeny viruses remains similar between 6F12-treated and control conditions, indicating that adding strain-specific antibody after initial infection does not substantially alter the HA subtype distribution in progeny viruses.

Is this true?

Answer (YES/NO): NO